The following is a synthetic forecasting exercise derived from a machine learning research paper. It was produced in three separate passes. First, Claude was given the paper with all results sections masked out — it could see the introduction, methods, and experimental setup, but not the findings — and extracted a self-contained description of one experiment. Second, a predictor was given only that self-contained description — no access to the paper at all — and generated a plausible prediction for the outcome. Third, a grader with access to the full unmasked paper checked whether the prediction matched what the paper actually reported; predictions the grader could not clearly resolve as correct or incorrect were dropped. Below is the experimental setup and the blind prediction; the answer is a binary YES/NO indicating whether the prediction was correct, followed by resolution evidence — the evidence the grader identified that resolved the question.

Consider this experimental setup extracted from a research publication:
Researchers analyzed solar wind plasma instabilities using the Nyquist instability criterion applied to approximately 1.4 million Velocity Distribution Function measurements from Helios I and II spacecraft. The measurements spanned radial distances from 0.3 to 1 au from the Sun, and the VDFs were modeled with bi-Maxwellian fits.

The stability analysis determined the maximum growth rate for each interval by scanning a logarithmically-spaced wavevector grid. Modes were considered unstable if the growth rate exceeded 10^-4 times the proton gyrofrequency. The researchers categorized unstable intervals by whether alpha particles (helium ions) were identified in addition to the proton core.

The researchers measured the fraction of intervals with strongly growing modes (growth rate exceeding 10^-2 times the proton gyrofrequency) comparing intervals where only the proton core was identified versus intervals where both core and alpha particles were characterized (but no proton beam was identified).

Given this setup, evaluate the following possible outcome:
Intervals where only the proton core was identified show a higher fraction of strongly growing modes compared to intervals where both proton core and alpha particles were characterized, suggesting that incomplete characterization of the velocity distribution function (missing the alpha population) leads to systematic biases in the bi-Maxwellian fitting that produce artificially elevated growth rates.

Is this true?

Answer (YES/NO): NO